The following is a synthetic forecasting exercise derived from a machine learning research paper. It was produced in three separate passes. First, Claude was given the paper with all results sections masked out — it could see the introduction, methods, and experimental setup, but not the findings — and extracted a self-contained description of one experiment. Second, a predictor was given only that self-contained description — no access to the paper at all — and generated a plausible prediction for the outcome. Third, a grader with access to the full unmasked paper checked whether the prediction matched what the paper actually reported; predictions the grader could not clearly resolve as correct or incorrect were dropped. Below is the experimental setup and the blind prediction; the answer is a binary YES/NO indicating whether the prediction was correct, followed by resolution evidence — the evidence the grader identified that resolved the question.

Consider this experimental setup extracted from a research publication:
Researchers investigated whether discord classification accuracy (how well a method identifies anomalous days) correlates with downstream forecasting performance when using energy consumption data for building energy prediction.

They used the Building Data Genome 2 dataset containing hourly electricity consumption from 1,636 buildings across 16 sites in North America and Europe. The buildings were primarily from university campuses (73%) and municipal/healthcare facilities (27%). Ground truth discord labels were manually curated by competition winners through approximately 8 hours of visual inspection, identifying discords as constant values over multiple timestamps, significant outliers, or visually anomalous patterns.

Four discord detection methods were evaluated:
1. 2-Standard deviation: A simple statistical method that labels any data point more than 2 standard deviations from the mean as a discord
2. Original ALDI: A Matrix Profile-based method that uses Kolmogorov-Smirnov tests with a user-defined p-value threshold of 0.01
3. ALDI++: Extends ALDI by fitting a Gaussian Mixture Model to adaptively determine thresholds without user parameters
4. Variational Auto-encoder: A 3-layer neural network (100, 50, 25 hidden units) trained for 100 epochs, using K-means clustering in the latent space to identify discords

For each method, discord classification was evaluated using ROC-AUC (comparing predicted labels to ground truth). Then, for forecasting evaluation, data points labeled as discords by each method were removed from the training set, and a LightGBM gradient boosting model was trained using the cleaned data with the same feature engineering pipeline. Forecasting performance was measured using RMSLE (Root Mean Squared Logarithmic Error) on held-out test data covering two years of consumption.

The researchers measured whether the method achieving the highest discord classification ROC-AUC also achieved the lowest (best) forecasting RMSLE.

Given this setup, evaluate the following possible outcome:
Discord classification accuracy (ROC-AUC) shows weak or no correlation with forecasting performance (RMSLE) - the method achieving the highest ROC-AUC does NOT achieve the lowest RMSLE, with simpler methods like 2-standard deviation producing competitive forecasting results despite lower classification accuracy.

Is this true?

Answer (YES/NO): NO